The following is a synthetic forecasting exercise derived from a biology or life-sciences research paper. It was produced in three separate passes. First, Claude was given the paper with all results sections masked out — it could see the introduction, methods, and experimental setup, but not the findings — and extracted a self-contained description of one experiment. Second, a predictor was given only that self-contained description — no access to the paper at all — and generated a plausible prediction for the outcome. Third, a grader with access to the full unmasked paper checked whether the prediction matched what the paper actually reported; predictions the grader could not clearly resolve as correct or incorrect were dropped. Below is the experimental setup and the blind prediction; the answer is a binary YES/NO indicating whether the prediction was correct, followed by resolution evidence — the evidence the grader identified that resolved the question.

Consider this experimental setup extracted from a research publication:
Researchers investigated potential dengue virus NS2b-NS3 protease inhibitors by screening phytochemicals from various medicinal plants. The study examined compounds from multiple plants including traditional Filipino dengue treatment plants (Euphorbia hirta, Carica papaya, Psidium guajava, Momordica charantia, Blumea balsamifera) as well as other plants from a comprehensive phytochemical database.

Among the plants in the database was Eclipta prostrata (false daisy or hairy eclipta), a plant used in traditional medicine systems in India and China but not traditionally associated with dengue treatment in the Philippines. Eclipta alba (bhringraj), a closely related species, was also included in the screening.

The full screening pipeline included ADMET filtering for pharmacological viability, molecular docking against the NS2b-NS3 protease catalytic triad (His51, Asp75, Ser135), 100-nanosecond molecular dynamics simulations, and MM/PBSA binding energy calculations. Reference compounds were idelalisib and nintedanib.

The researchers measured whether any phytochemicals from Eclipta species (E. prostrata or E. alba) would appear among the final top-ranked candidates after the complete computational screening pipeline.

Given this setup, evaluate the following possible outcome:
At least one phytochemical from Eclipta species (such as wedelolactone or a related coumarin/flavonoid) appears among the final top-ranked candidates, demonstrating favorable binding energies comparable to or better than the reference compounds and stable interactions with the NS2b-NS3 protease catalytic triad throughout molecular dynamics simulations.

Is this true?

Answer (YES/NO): YES